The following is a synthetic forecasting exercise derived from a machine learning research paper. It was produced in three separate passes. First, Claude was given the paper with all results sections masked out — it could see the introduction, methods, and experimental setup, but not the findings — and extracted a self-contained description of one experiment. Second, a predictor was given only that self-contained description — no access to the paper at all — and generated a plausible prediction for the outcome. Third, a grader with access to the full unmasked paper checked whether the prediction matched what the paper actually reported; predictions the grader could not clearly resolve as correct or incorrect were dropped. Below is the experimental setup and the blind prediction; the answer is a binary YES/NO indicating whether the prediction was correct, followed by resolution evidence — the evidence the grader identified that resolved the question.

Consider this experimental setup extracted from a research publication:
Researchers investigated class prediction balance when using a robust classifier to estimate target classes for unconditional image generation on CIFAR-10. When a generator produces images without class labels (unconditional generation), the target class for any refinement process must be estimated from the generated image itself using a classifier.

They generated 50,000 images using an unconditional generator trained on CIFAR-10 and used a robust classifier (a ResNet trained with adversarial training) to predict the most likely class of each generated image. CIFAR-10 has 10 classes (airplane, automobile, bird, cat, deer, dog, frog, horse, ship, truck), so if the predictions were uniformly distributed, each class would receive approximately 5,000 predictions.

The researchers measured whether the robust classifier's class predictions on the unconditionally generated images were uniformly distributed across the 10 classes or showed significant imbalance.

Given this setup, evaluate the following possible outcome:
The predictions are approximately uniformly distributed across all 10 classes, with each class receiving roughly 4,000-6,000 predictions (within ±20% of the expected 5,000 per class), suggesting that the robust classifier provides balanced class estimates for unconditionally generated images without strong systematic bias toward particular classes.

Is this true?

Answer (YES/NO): NO